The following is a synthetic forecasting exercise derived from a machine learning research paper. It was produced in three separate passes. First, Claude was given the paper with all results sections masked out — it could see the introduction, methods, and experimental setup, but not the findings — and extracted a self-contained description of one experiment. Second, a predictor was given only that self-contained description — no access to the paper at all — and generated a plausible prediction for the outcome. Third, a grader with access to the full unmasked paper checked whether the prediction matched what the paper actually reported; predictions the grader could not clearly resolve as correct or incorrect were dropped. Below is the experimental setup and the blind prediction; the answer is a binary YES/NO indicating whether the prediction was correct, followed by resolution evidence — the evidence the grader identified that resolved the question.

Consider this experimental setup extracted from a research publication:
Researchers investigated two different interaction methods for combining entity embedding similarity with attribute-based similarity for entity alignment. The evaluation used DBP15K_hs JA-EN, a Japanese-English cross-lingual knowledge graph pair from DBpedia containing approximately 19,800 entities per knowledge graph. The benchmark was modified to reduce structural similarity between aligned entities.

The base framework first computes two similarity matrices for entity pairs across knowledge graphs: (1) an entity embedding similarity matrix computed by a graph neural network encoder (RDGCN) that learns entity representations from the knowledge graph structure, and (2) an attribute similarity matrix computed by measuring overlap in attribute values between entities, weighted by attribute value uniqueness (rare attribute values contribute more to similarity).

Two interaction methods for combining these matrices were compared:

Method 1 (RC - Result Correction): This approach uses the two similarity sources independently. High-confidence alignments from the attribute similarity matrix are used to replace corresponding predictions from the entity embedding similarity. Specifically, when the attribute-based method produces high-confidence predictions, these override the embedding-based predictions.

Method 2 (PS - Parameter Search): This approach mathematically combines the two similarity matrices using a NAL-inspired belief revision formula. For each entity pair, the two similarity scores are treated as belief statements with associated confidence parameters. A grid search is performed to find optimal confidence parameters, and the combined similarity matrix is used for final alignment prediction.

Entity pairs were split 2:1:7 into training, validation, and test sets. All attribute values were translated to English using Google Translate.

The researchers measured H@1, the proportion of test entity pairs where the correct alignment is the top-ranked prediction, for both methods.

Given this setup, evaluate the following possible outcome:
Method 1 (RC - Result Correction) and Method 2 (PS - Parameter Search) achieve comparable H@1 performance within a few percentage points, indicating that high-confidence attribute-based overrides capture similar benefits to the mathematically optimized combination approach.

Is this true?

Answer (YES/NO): NO